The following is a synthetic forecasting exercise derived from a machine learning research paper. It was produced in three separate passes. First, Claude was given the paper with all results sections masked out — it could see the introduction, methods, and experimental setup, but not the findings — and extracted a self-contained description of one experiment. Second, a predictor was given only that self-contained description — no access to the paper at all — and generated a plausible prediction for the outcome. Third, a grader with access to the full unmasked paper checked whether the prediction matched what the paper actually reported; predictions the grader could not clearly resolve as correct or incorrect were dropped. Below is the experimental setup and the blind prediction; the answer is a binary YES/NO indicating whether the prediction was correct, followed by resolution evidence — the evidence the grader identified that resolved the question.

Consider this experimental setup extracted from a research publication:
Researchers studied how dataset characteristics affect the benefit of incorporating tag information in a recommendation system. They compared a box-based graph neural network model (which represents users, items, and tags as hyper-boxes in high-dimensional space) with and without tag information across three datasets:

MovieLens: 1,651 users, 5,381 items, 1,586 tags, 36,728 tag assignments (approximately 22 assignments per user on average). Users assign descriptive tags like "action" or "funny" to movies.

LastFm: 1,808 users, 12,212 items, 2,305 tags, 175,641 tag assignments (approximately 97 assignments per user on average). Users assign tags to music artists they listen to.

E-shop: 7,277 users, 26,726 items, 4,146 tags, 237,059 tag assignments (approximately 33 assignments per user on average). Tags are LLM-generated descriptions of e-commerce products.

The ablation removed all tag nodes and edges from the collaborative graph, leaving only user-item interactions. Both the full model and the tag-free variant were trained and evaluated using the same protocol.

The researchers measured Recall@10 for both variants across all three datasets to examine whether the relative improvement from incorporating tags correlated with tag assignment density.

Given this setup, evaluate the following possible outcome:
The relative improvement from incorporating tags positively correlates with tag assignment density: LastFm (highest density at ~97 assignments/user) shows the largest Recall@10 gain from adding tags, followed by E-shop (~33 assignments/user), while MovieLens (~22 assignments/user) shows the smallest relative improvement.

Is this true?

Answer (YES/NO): NO